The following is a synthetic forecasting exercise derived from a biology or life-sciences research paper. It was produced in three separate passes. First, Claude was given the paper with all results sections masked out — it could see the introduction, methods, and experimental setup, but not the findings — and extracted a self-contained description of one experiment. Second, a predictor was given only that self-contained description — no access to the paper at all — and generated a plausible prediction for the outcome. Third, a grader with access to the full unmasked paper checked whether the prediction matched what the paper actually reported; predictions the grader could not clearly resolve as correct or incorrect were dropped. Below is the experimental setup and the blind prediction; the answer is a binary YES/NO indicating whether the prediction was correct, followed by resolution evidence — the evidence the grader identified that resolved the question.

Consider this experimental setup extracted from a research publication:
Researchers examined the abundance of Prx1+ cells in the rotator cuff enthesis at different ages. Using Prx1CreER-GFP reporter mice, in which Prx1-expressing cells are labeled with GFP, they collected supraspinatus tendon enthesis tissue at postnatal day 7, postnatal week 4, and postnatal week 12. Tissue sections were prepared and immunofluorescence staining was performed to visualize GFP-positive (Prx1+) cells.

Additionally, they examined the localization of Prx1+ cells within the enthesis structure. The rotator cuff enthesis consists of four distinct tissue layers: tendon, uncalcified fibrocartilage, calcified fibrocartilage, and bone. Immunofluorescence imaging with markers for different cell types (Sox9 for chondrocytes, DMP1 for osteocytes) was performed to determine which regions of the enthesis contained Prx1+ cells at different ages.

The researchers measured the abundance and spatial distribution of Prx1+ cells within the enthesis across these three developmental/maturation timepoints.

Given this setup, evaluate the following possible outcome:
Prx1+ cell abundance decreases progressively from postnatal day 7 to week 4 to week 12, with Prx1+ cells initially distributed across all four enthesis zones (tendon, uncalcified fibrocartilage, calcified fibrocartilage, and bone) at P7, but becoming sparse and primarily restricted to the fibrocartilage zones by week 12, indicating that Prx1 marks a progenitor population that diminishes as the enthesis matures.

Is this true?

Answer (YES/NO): NO